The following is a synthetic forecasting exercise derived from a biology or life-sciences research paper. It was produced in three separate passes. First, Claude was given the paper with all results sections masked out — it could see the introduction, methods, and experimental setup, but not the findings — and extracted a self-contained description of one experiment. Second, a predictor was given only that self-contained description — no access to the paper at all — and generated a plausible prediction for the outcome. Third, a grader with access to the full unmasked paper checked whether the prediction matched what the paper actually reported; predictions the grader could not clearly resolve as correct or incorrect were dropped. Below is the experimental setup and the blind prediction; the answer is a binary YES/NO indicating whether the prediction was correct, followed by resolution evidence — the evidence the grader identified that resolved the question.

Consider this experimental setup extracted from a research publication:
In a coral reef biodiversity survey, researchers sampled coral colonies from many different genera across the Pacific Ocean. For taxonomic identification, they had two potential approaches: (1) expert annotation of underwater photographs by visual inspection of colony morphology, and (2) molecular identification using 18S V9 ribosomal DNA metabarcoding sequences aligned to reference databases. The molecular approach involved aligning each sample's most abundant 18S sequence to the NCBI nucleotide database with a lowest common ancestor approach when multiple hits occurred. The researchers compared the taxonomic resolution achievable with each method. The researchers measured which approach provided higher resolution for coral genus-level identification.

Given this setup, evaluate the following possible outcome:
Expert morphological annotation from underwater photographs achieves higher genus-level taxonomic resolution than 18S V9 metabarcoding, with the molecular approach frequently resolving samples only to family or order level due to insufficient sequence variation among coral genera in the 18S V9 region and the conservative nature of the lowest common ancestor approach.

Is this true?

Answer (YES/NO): YES